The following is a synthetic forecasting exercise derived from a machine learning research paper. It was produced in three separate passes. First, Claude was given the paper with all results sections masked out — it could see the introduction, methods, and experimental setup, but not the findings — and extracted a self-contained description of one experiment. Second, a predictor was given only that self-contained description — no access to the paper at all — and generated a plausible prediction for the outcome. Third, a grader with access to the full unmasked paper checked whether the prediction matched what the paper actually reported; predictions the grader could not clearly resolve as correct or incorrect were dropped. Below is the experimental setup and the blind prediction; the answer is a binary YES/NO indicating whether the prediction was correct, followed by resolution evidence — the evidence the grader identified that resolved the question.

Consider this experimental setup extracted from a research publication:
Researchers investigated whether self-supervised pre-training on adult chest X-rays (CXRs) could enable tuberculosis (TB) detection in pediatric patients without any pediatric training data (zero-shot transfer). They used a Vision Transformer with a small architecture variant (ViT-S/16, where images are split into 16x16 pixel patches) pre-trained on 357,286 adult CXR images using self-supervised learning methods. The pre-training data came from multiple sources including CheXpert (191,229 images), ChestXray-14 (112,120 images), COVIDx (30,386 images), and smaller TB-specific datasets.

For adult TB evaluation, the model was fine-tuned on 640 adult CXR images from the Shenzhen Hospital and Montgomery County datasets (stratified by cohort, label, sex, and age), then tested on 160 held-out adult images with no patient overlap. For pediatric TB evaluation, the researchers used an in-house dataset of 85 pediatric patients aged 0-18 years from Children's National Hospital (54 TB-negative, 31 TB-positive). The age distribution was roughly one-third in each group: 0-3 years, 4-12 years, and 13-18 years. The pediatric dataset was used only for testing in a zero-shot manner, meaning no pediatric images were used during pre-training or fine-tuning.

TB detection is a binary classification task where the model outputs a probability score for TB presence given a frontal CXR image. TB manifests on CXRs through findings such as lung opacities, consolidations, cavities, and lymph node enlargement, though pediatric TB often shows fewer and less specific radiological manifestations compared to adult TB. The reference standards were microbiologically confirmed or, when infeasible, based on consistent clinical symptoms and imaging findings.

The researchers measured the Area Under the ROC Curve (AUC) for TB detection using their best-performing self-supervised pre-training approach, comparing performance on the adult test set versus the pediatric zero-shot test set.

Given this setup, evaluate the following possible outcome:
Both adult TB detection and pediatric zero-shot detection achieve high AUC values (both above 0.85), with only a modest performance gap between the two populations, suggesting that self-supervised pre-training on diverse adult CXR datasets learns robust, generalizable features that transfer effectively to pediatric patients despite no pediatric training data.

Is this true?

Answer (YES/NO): NO